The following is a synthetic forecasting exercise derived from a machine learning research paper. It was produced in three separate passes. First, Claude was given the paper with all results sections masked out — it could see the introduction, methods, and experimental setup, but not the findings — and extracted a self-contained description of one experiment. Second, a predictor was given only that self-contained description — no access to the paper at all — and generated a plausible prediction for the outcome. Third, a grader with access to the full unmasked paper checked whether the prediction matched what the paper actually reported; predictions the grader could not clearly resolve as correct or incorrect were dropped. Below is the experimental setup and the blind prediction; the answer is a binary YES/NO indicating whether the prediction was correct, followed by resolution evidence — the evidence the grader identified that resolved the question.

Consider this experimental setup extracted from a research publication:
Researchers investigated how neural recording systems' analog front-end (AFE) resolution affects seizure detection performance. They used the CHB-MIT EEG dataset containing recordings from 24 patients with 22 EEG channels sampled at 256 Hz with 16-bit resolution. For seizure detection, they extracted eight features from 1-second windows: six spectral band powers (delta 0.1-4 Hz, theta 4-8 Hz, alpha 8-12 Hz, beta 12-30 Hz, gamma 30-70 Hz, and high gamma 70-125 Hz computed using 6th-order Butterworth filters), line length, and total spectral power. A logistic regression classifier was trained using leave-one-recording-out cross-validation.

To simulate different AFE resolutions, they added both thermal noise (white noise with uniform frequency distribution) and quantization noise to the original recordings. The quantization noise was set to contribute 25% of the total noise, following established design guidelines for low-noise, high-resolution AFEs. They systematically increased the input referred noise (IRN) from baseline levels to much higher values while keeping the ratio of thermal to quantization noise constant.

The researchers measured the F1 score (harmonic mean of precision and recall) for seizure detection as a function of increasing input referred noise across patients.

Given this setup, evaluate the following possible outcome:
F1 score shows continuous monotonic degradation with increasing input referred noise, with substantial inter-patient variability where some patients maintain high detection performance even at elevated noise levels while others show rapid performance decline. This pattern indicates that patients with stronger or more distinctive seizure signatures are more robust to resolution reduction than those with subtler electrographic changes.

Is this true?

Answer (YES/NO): NO